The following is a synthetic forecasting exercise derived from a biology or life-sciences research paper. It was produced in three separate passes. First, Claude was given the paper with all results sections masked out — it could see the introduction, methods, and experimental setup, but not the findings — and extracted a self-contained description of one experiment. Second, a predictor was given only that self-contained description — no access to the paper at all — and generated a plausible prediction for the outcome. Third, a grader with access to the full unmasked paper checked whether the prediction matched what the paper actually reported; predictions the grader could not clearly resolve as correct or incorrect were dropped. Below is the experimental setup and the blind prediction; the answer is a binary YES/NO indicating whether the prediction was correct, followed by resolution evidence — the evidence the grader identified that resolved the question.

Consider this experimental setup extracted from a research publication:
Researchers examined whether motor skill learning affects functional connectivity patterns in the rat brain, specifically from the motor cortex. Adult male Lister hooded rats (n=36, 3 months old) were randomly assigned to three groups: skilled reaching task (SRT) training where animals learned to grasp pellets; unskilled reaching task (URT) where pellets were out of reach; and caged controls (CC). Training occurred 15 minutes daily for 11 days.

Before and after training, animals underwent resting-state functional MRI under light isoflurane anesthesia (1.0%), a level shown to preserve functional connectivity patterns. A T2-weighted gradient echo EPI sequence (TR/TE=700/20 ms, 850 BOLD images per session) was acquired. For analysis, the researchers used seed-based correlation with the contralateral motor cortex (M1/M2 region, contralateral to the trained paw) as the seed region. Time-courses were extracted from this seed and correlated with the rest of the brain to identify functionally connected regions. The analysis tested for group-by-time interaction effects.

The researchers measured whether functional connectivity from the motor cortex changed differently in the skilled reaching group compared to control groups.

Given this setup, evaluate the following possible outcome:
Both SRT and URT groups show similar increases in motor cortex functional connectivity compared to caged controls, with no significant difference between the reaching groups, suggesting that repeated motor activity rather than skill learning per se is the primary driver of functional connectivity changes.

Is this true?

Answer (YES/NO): NO